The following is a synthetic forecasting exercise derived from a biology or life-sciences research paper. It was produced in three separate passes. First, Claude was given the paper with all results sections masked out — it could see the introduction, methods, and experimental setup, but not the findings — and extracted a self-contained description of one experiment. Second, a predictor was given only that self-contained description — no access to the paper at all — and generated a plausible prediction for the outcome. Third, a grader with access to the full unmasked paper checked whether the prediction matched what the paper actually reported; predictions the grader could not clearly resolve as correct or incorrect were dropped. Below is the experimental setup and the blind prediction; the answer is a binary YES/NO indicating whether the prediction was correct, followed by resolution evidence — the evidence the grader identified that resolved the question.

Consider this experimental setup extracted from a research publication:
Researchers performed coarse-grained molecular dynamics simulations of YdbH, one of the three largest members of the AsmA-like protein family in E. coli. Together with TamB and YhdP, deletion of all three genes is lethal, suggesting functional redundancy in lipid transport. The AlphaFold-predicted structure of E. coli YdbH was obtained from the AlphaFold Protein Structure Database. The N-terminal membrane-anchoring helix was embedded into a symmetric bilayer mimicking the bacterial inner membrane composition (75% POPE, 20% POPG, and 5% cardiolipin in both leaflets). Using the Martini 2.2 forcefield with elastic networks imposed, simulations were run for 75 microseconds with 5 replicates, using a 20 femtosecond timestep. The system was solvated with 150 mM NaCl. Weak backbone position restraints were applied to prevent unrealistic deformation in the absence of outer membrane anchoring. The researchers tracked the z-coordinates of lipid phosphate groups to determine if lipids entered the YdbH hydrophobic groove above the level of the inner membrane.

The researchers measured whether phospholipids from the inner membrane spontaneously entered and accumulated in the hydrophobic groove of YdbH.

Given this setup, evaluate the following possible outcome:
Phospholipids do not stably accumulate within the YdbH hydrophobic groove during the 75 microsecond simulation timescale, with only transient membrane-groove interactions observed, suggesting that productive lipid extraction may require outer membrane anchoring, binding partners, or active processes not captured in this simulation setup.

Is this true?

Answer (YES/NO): NO